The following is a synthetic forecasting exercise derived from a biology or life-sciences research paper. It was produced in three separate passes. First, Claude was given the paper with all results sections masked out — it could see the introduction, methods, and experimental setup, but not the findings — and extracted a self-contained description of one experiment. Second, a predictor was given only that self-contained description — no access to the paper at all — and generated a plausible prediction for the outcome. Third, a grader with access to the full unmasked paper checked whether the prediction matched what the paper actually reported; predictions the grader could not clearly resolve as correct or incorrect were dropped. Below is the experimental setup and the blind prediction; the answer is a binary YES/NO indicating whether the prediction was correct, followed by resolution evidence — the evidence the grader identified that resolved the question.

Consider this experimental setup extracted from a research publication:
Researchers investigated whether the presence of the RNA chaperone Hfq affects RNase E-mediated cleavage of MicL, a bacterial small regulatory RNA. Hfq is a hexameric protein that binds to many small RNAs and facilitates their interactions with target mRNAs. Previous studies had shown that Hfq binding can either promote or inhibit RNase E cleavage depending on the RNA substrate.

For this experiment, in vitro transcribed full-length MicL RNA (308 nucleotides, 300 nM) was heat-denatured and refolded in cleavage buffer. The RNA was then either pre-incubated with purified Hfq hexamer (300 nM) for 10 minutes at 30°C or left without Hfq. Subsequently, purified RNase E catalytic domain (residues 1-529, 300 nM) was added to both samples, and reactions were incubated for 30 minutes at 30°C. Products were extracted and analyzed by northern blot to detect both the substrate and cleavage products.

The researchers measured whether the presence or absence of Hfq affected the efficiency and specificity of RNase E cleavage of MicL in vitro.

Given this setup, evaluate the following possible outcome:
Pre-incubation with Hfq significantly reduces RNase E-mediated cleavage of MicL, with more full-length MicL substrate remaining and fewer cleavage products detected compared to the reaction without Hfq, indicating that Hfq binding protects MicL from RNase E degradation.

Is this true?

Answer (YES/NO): NO